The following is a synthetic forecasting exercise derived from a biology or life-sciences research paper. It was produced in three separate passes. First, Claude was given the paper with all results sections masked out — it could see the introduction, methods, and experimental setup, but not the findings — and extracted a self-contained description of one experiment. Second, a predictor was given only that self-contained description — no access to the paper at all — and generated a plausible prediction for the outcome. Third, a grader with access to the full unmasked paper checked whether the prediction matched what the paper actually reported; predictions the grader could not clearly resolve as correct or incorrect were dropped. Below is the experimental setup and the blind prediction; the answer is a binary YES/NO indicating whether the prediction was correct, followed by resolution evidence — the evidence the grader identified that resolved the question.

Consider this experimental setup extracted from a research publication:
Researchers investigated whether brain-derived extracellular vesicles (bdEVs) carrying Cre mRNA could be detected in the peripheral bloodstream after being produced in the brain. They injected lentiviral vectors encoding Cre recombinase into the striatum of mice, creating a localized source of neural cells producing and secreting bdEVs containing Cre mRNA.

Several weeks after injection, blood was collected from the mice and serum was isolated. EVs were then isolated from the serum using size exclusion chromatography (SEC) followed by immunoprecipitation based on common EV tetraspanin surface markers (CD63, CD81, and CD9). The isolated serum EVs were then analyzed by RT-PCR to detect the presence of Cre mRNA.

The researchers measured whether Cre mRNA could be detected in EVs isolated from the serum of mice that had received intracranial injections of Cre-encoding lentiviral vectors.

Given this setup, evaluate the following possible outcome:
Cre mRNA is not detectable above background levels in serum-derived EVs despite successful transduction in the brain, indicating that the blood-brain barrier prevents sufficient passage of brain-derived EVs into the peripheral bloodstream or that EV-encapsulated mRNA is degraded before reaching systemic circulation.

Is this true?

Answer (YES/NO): NO